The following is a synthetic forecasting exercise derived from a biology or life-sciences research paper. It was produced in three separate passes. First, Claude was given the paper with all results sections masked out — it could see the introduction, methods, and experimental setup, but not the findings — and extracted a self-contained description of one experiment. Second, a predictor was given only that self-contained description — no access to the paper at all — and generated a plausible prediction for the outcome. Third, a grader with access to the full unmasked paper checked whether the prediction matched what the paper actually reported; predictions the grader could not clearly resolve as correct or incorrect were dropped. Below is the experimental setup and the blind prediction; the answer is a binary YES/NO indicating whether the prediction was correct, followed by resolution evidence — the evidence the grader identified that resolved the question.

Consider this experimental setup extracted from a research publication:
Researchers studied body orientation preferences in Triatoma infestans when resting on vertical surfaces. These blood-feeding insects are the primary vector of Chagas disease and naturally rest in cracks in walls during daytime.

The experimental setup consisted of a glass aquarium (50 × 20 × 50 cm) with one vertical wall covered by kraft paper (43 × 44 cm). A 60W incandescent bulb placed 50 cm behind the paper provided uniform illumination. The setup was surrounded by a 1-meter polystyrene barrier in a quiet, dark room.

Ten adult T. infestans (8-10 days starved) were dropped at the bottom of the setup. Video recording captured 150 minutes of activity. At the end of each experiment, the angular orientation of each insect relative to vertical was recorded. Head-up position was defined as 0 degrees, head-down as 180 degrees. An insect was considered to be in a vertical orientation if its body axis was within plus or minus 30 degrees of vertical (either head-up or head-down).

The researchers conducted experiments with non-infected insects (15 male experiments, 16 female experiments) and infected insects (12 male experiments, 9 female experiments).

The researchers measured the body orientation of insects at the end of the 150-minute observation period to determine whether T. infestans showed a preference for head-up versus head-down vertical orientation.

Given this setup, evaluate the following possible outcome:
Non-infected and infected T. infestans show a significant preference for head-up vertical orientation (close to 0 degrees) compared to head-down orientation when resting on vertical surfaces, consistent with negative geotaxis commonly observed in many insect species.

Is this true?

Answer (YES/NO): YES